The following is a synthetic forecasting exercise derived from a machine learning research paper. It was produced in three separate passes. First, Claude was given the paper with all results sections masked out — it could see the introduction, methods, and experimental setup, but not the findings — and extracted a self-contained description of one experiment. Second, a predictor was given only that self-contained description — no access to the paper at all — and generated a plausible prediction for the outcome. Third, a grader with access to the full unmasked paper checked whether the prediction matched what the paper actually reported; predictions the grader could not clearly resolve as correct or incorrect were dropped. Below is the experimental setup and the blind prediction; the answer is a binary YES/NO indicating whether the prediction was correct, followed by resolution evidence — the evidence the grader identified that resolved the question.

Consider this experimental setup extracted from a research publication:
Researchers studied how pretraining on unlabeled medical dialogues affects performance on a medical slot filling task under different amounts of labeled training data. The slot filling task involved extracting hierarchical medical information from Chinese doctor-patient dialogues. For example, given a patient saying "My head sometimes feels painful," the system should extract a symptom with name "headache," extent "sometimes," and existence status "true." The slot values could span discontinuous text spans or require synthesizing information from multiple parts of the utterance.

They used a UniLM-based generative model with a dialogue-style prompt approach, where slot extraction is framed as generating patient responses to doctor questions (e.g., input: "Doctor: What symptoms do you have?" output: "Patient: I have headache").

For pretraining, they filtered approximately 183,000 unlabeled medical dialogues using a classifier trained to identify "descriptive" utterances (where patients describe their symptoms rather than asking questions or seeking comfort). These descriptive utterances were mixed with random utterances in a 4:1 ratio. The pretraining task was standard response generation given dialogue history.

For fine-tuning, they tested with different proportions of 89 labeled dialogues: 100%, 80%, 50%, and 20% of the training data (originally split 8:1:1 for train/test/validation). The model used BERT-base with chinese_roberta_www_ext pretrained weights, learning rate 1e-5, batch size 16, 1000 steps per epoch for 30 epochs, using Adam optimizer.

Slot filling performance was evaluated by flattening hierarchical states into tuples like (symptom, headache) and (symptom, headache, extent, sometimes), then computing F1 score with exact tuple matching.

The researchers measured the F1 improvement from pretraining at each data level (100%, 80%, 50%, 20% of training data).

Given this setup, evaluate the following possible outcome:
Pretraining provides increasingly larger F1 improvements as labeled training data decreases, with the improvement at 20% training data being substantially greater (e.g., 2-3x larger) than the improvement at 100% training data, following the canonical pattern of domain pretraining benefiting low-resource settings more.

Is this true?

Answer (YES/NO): YES